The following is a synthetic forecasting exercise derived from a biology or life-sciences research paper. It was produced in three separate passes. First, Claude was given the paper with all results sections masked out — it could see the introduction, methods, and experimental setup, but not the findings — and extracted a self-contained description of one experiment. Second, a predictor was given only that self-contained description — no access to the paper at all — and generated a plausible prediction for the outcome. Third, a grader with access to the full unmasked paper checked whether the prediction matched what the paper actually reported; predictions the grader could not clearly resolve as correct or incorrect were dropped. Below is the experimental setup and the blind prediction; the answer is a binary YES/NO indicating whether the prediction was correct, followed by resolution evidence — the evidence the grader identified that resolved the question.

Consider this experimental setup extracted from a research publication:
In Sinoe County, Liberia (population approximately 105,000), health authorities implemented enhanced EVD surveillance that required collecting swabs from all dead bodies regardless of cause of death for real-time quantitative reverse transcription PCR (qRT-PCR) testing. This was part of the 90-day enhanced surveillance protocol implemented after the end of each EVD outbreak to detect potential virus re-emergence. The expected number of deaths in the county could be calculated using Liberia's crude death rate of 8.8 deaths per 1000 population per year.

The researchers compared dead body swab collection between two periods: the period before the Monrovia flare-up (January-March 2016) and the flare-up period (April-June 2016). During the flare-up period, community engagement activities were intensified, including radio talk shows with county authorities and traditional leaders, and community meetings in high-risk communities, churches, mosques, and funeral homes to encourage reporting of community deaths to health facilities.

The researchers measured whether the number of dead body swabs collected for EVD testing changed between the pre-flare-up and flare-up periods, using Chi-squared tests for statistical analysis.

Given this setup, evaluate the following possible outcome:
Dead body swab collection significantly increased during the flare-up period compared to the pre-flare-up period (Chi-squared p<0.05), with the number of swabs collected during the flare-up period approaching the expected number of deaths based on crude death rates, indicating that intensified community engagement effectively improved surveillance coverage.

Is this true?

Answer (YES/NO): YES